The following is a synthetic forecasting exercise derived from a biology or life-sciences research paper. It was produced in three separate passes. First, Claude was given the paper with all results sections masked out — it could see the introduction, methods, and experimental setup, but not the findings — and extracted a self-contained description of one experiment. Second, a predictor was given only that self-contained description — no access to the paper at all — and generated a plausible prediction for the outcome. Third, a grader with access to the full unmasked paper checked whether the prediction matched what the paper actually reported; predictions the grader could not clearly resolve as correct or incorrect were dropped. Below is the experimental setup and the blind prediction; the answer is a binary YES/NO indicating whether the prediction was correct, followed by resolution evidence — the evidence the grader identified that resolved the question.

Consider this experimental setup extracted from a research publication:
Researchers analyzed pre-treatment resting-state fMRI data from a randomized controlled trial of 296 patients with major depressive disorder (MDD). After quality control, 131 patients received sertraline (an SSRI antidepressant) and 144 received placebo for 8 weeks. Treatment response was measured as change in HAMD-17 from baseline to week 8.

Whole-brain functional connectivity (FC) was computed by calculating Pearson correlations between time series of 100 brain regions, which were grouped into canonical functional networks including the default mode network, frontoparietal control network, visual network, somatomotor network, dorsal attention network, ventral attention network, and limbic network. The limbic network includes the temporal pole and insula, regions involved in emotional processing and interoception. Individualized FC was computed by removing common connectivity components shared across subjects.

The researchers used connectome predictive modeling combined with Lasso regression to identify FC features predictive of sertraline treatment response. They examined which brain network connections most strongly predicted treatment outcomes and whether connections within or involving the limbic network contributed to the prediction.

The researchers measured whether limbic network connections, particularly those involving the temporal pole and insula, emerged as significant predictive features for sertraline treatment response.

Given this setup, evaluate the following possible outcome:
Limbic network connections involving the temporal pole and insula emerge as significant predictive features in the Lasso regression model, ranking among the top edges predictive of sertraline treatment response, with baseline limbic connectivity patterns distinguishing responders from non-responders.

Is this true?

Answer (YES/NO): YES